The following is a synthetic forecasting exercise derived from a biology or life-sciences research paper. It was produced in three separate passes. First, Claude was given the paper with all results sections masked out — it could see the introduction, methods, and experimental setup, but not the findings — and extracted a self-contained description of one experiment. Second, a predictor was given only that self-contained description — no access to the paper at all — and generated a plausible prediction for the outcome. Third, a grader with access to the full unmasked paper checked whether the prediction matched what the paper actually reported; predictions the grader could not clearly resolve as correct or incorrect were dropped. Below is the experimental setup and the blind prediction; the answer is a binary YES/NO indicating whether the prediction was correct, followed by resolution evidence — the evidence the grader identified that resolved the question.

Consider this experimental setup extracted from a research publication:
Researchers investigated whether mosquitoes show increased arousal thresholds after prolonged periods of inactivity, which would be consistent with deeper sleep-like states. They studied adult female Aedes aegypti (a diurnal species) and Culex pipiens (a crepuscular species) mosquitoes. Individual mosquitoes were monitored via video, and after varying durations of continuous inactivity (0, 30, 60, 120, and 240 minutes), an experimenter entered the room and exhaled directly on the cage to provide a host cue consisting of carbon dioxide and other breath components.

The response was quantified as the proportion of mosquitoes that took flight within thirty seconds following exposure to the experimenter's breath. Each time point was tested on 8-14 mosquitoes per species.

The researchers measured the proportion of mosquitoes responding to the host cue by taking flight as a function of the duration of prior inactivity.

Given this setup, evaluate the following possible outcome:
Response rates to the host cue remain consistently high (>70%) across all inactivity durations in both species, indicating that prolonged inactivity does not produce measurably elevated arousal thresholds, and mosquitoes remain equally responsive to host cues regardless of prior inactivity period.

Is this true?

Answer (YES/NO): NO